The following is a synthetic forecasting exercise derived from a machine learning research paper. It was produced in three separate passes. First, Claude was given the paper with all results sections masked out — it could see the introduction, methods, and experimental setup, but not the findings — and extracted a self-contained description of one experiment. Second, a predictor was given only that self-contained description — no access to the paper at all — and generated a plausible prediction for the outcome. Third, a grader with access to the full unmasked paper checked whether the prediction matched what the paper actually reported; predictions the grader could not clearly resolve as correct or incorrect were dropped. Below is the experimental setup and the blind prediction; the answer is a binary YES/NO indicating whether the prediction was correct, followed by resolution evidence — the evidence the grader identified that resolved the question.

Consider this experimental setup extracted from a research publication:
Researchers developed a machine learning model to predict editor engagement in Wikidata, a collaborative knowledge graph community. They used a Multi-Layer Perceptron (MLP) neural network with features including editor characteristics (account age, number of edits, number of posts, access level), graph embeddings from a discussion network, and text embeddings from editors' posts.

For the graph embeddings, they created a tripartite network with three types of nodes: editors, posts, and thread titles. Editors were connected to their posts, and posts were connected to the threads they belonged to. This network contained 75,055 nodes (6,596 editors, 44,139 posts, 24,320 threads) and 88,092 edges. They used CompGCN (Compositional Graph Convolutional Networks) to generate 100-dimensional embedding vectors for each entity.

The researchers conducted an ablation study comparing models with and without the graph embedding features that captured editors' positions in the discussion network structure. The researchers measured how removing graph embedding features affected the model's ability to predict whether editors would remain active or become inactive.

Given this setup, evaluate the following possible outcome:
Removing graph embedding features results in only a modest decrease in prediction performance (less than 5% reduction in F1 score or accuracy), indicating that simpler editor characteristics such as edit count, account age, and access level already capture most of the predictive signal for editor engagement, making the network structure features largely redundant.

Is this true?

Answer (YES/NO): NO